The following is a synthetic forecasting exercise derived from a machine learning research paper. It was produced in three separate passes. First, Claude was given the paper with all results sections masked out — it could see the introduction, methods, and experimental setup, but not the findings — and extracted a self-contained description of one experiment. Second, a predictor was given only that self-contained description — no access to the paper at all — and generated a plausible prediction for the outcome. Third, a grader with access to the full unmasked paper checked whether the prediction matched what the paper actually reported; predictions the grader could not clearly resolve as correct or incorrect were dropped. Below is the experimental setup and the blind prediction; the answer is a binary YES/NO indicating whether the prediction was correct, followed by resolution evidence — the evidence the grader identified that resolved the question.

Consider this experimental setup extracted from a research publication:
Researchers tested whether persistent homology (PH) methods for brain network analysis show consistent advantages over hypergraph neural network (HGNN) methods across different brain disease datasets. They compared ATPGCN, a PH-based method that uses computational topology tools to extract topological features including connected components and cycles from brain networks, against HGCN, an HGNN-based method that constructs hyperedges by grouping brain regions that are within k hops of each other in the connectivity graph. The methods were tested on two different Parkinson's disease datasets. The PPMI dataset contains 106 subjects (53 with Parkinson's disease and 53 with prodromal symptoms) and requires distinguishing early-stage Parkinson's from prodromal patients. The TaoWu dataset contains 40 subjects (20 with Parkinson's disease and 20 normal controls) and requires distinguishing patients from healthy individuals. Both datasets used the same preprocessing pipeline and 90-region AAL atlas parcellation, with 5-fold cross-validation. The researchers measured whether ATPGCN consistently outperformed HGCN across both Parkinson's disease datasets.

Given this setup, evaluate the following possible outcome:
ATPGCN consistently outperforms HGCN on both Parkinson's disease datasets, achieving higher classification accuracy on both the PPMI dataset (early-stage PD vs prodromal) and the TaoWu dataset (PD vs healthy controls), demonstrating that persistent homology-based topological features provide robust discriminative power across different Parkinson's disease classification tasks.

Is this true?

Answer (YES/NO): NO